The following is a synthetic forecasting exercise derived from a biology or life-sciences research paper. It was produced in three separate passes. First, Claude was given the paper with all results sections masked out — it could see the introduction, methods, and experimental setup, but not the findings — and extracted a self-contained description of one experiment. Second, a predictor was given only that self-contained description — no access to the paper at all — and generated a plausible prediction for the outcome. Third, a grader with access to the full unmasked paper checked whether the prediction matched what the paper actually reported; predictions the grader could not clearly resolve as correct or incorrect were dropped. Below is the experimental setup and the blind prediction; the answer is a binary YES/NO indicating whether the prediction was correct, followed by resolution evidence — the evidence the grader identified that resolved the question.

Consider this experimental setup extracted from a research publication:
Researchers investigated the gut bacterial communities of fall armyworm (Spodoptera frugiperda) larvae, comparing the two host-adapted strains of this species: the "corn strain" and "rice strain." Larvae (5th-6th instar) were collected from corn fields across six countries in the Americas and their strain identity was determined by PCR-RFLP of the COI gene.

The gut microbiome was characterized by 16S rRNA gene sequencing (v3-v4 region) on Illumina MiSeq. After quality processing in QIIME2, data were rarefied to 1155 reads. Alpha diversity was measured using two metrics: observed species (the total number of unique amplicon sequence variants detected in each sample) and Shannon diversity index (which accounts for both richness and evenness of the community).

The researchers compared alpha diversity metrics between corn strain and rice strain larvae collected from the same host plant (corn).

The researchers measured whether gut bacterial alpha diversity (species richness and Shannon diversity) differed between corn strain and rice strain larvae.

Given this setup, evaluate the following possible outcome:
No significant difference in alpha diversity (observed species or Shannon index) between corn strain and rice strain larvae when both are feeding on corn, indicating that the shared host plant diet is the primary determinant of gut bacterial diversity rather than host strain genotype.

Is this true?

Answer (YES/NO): YES